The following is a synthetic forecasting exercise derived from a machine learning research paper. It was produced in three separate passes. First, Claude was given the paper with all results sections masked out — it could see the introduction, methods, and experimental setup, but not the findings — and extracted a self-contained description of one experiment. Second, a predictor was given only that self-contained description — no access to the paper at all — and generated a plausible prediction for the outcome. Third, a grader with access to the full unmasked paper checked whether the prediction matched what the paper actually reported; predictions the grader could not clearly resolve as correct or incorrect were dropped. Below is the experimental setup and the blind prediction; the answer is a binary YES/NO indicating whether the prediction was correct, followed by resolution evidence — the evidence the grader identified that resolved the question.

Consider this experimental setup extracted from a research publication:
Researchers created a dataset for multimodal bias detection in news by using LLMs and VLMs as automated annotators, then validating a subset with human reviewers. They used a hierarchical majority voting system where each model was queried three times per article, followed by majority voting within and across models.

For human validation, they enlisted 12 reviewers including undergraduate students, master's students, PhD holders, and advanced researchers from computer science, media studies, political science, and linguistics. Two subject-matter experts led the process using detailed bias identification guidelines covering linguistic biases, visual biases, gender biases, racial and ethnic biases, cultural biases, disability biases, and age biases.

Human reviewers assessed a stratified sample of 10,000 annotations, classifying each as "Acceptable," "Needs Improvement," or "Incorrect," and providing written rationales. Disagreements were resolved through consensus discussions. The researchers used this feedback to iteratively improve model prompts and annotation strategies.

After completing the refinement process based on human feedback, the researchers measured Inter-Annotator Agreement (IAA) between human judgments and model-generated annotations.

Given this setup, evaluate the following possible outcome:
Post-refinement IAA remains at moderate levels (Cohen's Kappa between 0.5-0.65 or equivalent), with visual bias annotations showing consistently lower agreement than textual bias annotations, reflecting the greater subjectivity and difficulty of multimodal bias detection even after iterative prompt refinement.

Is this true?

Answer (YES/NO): NO